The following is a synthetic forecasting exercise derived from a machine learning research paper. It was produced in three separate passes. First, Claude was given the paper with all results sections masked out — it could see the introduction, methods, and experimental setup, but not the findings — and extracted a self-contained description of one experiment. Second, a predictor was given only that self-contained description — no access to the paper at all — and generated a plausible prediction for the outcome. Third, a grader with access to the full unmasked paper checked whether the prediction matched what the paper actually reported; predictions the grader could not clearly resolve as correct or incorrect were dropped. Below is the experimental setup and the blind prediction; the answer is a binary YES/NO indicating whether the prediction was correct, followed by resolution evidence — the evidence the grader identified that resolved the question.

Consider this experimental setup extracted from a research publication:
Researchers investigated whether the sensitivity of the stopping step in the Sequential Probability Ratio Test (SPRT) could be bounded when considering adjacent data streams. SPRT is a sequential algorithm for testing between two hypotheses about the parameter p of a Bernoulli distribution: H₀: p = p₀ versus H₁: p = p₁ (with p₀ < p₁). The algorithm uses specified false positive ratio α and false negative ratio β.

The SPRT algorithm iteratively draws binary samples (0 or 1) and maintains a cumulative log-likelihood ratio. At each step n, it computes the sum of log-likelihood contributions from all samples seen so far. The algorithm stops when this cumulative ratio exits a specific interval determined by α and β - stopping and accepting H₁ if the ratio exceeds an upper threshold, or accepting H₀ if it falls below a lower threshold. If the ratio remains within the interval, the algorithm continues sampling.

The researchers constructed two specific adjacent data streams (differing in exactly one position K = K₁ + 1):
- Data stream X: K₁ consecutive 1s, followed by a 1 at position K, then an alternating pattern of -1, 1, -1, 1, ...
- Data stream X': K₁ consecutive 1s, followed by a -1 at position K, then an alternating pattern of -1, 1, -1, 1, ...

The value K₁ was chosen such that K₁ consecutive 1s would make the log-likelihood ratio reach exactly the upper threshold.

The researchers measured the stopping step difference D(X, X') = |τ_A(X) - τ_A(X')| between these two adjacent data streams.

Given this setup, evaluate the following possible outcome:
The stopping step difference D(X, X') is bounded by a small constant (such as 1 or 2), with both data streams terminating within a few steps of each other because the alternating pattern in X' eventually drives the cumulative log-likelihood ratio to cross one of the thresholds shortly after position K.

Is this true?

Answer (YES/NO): NO